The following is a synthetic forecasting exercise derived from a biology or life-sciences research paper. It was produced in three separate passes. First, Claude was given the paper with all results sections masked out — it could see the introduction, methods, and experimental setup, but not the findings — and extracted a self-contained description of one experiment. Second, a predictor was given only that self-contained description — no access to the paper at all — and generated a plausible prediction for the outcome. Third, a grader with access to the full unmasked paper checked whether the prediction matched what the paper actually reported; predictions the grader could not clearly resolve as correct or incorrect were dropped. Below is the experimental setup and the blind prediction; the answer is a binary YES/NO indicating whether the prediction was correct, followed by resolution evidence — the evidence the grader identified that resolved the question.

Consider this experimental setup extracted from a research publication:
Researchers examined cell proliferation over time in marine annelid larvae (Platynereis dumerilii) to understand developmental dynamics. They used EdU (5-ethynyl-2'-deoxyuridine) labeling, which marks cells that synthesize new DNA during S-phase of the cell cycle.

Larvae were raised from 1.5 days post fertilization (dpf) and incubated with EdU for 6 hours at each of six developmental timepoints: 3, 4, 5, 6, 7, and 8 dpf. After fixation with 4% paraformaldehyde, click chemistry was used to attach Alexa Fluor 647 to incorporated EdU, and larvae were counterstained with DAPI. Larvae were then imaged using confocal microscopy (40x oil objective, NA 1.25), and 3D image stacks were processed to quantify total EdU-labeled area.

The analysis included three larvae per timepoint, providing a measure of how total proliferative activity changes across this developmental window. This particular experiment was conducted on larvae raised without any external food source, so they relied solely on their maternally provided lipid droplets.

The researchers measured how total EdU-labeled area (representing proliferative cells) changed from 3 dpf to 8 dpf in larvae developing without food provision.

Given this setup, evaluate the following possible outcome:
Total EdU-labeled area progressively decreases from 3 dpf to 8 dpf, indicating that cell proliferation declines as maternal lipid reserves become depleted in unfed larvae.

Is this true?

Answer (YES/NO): NO